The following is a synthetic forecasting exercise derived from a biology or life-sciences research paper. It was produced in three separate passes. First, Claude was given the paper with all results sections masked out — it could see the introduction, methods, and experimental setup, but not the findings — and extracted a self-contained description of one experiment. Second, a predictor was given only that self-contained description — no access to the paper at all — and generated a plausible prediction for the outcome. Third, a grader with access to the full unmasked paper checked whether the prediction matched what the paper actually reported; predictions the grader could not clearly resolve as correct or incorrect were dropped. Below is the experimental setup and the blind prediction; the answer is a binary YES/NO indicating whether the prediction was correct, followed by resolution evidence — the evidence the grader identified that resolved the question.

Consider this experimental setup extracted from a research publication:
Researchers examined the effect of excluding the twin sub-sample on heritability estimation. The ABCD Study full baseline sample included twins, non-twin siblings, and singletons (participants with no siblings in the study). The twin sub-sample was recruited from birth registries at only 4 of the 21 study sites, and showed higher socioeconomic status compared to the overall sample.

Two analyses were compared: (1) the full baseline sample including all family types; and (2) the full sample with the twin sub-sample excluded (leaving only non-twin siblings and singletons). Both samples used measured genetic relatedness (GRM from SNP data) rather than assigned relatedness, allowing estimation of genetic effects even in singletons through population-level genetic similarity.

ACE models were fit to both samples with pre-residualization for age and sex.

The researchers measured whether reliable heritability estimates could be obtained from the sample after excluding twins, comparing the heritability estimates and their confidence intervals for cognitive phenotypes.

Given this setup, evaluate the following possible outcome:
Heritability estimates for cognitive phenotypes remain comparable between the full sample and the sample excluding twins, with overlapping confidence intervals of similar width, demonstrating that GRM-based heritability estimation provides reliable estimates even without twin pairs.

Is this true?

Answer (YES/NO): NO